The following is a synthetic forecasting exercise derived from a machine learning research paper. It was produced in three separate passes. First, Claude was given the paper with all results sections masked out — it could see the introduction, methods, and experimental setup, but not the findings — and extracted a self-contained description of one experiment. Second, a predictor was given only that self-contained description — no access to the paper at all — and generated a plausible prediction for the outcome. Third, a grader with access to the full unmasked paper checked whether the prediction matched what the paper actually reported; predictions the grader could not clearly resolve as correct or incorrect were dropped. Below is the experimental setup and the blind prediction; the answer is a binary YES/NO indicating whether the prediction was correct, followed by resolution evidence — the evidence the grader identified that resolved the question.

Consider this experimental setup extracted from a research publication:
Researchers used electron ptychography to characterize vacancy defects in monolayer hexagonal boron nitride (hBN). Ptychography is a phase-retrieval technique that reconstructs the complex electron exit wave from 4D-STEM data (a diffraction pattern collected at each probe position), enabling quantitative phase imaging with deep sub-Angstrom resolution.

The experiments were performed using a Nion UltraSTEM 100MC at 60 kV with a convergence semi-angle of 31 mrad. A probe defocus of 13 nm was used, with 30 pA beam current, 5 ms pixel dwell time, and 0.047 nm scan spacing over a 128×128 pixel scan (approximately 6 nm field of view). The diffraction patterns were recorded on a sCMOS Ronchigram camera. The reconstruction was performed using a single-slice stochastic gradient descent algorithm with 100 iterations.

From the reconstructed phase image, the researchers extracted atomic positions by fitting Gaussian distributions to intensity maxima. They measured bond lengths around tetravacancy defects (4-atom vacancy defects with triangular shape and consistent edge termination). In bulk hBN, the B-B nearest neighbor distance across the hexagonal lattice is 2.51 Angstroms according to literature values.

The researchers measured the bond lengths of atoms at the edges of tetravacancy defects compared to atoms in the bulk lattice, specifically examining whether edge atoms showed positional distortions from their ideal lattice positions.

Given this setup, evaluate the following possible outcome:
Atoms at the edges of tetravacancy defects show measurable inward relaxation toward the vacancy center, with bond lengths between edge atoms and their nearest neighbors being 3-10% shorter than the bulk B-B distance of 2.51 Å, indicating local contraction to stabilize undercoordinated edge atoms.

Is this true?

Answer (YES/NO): NO